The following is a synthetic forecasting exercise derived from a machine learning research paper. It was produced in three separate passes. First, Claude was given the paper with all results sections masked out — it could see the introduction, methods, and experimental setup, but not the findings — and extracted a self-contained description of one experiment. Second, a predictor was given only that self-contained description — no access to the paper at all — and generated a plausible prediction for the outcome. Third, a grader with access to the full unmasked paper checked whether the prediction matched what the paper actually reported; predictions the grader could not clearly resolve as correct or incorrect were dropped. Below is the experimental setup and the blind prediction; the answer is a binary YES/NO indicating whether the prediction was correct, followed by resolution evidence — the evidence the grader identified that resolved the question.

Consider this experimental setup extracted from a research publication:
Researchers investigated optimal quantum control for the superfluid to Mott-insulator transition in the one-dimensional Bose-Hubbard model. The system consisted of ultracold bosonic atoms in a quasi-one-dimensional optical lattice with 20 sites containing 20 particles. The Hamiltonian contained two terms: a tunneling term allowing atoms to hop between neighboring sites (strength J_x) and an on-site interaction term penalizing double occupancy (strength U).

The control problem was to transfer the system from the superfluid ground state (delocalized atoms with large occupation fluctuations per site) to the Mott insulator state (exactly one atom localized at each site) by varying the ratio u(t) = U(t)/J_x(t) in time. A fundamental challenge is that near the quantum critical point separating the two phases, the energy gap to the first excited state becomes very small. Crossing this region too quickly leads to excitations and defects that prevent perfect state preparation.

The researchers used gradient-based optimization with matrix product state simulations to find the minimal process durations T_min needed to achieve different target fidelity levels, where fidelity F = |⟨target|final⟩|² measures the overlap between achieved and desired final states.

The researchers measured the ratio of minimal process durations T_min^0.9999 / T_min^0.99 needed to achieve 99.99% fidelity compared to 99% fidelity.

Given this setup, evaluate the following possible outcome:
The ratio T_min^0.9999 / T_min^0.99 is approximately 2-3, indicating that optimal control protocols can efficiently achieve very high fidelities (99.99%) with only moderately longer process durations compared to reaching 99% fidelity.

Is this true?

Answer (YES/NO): YES